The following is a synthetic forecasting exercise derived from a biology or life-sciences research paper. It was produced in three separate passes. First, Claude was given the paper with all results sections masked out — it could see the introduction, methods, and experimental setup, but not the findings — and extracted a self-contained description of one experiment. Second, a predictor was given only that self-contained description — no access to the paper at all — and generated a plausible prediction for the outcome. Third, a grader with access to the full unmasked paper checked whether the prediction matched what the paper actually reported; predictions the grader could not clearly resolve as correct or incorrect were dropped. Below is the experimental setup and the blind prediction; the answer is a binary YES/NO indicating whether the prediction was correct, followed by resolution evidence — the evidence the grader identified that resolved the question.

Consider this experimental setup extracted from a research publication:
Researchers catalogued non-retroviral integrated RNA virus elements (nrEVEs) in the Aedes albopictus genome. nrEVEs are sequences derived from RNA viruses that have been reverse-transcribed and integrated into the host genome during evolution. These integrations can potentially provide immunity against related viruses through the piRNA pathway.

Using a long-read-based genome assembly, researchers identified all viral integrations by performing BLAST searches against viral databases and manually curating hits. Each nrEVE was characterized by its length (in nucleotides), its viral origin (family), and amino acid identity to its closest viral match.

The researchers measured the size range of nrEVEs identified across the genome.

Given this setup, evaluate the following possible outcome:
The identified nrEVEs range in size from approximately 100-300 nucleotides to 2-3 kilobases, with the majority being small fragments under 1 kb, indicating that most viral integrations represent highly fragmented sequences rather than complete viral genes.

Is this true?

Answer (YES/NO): NO